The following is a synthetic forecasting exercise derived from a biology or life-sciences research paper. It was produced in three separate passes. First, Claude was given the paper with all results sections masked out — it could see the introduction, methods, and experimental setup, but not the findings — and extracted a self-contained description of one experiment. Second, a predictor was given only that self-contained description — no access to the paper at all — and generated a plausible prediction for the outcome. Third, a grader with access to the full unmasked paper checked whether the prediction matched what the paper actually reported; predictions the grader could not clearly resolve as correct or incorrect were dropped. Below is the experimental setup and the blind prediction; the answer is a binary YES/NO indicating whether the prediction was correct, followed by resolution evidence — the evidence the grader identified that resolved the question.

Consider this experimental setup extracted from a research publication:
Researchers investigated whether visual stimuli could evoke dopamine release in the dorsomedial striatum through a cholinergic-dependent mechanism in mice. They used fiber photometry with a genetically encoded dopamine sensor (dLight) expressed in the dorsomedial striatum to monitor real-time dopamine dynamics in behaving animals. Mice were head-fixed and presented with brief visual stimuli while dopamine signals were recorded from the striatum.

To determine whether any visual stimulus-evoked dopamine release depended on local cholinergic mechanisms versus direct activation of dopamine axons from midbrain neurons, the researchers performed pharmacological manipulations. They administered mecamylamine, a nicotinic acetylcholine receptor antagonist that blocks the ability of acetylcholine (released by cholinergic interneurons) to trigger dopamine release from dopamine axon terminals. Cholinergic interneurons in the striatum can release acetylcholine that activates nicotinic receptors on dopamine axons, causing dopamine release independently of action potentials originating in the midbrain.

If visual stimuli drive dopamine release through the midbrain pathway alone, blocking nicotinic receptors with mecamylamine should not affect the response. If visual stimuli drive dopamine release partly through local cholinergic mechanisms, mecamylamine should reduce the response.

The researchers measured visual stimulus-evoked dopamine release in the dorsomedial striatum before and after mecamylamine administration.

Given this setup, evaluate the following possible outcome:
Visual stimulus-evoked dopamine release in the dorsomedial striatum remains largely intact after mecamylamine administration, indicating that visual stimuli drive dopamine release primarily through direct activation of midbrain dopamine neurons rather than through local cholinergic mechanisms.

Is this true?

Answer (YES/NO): NO